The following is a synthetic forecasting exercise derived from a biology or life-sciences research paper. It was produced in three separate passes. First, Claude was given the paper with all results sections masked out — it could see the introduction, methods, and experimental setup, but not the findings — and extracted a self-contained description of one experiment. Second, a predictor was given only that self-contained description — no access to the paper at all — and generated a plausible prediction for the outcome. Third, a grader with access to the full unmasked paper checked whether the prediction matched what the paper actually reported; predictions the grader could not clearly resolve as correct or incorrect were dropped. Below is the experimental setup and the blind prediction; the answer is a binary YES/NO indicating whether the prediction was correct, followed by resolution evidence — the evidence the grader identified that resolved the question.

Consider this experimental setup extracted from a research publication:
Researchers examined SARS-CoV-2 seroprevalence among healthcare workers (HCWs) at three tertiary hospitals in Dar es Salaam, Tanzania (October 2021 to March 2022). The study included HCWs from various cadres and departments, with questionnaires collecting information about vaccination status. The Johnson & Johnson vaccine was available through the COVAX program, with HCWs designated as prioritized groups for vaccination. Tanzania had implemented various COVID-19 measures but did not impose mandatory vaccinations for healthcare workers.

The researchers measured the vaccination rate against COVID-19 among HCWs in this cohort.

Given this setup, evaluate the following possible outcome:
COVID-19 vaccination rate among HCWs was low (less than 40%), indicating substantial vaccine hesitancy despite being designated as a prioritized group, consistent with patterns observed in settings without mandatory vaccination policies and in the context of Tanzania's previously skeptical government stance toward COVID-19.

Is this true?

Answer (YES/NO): YES